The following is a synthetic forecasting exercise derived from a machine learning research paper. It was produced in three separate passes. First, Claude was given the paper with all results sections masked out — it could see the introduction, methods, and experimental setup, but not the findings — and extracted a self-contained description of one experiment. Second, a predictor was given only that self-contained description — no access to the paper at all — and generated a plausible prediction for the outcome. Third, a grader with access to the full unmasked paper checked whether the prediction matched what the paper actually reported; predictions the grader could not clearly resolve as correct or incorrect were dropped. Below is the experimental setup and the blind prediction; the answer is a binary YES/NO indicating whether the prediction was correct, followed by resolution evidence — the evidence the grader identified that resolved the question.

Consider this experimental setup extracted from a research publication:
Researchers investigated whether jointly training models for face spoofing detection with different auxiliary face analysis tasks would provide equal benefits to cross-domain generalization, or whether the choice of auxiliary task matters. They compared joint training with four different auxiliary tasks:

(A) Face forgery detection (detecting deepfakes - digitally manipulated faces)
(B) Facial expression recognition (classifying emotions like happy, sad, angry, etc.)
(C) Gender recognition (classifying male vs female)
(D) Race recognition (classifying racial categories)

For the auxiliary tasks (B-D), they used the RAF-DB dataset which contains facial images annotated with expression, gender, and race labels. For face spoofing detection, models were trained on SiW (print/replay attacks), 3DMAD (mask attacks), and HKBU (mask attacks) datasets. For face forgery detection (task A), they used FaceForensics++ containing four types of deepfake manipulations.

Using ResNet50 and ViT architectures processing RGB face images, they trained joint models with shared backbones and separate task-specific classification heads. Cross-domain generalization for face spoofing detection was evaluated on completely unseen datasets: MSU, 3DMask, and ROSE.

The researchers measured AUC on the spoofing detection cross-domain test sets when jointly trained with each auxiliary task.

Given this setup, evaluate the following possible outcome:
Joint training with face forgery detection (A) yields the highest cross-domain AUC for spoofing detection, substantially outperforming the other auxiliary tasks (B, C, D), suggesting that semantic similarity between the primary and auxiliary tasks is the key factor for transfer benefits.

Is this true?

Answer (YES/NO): YES